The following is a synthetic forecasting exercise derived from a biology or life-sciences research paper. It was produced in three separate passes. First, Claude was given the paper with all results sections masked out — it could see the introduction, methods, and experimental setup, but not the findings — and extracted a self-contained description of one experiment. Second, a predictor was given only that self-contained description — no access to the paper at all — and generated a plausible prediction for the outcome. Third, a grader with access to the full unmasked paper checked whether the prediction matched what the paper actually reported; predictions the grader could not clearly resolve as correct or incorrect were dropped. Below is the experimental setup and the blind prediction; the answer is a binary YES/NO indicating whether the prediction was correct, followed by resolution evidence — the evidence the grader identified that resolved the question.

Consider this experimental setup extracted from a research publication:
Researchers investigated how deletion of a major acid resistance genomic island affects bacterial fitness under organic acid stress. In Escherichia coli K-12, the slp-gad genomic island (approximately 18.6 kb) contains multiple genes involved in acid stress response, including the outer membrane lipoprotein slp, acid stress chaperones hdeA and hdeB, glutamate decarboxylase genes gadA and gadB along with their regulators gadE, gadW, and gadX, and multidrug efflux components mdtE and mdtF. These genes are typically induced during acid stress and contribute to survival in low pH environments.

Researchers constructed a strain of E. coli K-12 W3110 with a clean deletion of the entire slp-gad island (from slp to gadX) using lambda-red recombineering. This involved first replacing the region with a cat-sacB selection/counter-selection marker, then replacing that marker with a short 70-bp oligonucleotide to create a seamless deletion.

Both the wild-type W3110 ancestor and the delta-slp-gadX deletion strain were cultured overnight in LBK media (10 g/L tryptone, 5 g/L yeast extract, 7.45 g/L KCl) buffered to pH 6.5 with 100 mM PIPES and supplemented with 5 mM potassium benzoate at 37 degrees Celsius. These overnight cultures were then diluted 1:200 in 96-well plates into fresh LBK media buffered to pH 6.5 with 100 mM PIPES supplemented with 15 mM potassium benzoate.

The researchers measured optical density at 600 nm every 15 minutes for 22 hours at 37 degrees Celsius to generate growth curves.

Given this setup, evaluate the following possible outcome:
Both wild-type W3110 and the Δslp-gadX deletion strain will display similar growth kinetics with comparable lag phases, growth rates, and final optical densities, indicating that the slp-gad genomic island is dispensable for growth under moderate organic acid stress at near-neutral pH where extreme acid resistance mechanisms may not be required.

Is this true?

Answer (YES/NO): NO